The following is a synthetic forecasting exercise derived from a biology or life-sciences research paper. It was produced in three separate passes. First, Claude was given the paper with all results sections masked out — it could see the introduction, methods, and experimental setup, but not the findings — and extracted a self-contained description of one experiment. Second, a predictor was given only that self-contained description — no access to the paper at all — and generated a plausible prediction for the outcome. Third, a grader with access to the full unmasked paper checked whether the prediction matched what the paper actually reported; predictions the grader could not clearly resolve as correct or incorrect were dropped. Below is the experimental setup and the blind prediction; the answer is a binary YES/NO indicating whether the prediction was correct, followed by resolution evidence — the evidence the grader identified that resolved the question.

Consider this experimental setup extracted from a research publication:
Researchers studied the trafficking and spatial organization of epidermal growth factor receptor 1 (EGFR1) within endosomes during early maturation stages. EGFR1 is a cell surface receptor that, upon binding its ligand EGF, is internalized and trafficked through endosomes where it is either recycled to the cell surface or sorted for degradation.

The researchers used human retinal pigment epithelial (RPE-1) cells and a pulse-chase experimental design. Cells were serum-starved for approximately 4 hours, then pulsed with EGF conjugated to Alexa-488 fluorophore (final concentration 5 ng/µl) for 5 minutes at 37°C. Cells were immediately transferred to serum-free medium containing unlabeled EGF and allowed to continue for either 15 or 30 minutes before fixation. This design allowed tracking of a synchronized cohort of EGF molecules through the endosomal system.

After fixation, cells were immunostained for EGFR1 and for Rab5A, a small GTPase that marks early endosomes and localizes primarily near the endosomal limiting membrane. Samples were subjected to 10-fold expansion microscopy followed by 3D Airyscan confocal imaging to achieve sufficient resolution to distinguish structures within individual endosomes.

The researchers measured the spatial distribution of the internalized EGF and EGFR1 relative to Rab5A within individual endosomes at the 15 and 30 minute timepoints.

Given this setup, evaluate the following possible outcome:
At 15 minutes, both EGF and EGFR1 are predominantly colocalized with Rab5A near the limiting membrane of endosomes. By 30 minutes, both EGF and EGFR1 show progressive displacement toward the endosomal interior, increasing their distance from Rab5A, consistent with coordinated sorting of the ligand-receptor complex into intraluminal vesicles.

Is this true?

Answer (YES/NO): NO